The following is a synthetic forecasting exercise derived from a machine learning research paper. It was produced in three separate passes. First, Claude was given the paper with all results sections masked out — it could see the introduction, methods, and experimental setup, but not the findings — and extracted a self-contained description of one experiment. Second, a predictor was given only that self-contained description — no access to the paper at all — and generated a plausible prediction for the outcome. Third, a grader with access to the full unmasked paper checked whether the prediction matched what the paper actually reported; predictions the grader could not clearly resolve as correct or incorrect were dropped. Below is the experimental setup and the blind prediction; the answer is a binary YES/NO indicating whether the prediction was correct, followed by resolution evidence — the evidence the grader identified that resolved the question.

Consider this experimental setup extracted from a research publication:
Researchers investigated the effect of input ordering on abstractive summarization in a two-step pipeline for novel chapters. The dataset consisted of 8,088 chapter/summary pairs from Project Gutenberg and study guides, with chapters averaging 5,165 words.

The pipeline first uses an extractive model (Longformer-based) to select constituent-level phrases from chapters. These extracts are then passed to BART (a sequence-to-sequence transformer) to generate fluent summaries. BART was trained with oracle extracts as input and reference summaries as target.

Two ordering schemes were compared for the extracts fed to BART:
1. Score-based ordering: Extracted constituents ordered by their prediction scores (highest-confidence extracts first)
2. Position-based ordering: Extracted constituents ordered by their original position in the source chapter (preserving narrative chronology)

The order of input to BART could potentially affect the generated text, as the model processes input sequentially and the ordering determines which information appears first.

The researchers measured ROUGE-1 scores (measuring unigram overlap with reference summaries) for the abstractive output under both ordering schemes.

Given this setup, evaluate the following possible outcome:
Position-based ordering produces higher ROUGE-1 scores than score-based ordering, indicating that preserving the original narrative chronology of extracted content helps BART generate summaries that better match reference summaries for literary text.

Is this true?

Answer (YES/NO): YES